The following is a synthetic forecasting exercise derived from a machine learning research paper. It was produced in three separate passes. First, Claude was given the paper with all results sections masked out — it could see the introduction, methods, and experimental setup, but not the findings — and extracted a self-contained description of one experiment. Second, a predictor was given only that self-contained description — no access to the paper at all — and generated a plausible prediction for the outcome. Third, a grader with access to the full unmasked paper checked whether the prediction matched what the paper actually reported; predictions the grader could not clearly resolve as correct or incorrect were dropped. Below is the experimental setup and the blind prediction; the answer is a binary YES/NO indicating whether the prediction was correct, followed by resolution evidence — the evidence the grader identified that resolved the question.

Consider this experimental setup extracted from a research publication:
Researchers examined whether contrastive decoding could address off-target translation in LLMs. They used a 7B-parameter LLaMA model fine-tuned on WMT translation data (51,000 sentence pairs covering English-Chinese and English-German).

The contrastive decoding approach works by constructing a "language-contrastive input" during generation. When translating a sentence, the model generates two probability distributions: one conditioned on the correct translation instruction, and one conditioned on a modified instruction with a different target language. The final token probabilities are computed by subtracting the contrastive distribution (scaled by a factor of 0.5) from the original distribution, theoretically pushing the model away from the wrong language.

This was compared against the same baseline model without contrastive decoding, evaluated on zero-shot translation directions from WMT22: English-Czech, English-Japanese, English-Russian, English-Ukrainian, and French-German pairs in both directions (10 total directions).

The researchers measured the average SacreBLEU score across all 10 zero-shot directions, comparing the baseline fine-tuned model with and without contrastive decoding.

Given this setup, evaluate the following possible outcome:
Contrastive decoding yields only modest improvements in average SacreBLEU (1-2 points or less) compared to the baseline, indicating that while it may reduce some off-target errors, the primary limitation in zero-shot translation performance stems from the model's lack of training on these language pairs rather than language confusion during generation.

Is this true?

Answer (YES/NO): NO